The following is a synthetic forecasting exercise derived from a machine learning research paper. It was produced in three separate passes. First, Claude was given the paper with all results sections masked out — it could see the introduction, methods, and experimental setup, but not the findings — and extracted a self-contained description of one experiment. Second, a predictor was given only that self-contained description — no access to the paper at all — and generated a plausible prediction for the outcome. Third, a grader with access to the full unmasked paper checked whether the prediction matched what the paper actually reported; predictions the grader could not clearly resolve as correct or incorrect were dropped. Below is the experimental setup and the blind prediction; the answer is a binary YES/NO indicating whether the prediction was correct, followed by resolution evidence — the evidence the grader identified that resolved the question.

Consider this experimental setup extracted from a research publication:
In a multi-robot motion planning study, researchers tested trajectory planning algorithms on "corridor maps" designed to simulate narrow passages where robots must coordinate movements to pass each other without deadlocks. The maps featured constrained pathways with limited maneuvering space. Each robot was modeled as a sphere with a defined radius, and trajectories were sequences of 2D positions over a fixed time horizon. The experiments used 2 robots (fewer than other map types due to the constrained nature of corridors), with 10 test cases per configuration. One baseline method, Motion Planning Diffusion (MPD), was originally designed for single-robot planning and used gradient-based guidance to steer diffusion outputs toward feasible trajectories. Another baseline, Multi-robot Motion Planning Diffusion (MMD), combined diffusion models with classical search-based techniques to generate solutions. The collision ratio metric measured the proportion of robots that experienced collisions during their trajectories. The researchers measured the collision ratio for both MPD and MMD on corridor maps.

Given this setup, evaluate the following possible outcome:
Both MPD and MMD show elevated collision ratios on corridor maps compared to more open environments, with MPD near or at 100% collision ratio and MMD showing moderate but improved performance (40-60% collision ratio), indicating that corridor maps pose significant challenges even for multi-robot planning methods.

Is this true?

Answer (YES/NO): NO